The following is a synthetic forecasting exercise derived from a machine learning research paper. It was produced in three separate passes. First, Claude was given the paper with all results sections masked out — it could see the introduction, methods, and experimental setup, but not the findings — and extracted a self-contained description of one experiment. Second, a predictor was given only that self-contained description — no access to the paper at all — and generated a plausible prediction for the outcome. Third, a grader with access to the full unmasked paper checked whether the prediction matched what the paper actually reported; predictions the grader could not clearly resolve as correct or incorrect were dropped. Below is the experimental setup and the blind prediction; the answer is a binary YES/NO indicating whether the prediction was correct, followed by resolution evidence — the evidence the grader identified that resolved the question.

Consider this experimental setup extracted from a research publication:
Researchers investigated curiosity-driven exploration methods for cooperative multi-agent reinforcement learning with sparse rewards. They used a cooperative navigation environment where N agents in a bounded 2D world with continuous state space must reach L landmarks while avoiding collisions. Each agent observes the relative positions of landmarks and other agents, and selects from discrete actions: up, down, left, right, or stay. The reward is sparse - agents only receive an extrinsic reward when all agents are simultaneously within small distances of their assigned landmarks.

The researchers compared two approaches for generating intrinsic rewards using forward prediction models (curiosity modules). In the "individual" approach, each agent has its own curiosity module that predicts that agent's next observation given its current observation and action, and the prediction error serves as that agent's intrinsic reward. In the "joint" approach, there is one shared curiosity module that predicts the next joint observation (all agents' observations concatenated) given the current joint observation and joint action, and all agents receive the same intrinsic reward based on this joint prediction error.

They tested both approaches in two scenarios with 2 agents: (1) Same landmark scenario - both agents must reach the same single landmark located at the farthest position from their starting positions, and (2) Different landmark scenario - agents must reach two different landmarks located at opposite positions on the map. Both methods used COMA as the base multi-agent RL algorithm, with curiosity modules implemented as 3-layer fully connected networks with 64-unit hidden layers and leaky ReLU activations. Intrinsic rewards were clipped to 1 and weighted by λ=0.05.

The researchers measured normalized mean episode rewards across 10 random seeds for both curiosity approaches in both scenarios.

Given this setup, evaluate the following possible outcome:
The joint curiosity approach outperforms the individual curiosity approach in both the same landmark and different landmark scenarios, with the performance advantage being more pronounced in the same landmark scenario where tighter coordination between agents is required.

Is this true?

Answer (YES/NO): NO